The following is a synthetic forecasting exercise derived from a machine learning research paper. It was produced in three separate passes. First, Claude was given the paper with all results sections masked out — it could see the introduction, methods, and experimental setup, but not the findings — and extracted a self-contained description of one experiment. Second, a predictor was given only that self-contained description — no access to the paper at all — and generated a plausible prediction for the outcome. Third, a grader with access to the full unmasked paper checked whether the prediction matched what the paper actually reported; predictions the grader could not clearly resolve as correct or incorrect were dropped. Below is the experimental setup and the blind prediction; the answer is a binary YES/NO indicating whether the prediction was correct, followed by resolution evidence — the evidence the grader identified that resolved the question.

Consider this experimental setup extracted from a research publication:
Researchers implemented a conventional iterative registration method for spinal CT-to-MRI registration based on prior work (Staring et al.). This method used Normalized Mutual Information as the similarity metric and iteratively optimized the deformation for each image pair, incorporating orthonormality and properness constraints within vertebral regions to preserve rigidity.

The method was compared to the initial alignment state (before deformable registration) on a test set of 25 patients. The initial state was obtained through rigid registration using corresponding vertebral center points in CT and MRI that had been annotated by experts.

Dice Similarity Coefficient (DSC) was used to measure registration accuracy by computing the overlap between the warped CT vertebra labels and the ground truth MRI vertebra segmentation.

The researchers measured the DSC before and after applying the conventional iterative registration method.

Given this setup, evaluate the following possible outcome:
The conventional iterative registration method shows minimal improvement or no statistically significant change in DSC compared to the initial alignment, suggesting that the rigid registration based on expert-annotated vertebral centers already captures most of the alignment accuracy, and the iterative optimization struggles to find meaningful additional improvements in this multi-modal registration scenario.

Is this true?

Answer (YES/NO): NO